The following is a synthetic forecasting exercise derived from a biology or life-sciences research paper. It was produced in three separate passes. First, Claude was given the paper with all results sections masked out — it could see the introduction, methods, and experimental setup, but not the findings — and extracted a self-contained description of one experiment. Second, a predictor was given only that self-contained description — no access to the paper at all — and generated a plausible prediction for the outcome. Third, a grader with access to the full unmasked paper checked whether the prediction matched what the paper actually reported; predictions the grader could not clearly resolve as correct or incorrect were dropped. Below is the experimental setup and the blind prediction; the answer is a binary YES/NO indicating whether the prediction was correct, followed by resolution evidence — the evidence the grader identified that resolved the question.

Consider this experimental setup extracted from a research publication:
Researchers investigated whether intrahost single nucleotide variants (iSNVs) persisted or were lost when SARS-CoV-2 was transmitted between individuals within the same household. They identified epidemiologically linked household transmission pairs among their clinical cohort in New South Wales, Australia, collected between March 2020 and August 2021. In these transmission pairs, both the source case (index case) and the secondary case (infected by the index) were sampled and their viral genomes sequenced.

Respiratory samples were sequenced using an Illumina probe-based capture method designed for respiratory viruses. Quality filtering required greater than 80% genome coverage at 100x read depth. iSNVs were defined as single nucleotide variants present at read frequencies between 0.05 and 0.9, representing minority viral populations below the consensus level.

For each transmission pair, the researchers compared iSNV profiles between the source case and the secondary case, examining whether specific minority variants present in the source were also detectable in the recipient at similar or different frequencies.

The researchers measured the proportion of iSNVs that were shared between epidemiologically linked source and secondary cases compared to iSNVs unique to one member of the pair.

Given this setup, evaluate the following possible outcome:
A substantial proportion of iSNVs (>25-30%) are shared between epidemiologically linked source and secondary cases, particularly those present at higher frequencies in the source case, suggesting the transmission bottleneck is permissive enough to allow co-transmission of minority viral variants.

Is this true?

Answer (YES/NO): NO